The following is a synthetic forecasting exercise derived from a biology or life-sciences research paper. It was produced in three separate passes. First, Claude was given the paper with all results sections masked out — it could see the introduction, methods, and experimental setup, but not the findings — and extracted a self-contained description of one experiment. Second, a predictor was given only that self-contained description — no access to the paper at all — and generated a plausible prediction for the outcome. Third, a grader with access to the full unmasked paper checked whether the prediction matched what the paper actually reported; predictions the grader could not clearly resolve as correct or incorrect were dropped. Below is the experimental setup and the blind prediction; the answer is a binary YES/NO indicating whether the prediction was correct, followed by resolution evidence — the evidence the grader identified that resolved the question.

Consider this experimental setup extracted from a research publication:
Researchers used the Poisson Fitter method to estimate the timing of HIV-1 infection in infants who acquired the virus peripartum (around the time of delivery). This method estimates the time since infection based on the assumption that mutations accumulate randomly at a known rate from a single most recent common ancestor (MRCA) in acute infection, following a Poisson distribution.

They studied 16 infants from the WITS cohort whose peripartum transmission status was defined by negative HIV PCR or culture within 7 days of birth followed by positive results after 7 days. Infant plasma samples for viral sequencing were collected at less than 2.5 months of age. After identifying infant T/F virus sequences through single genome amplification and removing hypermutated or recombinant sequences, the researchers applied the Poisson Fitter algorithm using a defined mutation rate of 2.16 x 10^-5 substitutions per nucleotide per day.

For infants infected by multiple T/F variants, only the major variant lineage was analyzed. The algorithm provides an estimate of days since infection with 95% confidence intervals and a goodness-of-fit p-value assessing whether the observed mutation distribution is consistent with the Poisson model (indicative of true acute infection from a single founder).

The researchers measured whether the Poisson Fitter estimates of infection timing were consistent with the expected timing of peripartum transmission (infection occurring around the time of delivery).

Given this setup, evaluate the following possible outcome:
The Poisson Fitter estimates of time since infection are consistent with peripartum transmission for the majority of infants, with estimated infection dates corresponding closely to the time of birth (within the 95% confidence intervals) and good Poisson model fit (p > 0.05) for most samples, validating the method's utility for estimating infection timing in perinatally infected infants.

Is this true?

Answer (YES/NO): YES